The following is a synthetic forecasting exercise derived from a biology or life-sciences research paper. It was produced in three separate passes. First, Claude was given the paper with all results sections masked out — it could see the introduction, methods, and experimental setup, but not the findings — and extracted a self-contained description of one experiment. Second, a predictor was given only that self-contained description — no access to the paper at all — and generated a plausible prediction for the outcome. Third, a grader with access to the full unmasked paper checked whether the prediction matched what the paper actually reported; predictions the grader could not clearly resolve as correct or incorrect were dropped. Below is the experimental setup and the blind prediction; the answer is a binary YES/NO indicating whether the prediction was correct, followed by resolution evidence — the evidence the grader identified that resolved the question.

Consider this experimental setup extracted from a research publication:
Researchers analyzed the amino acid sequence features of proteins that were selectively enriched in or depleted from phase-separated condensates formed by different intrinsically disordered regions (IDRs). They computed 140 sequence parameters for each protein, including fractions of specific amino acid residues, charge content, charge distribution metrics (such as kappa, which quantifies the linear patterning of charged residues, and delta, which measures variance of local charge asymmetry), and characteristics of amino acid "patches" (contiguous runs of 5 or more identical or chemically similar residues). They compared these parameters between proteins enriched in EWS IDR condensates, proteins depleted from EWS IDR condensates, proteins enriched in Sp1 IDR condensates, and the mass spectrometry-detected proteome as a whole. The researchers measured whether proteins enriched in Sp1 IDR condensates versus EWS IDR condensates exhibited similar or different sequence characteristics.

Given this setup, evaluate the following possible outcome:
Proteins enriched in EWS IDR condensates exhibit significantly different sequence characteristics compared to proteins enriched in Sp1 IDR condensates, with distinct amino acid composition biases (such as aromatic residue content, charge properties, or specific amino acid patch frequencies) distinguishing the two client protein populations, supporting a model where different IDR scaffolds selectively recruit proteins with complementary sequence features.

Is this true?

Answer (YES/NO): YES